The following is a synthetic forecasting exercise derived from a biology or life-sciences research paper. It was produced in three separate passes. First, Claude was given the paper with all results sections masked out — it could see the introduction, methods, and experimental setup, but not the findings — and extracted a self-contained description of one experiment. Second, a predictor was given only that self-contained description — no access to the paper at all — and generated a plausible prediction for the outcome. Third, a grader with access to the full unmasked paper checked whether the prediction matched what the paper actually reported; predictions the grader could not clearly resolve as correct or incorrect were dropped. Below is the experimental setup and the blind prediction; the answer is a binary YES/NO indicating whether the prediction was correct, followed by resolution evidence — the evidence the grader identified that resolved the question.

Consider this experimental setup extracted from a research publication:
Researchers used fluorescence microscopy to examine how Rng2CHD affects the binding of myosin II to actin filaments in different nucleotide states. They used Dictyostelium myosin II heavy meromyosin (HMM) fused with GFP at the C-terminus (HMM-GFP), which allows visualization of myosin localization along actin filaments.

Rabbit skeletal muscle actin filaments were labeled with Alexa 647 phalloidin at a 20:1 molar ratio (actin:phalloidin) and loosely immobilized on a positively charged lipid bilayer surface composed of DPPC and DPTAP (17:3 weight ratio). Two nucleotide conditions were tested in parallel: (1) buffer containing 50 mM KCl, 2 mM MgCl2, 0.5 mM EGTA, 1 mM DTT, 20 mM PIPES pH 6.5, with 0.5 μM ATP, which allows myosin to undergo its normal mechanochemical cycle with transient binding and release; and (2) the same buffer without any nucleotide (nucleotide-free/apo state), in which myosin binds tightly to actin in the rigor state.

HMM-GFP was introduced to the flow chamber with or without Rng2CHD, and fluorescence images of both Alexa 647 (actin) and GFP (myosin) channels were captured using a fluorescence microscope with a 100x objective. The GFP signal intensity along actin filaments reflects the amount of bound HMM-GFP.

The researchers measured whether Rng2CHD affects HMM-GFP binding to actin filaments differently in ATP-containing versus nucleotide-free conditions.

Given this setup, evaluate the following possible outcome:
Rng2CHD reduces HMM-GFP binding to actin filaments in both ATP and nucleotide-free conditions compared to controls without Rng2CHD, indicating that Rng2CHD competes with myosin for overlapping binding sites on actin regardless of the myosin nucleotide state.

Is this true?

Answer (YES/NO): NO